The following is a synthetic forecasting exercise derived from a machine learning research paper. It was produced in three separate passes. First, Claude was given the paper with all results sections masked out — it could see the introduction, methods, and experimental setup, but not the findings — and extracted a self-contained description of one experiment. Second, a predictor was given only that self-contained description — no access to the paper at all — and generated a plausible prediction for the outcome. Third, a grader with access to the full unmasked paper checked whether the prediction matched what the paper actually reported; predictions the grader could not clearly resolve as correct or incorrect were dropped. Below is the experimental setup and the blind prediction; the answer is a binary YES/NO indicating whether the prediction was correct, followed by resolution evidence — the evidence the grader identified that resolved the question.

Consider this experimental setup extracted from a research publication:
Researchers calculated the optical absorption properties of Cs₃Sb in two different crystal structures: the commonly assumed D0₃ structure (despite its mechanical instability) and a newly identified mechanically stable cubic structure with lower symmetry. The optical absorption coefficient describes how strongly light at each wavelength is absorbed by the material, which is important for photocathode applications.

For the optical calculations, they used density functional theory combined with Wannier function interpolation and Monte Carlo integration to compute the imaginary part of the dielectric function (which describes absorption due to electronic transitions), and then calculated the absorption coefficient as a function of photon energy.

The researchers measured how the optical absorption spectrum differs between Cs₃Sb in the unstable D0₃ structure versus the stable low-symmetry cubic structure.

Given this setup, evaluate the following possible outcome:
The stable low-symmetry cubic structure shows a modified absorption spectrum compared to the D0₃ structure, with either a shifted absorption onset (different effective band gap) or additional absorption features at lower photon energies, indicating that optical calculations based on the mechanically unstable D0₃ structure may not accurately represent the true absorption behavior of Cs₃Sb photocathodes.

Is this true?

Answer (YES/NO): YES